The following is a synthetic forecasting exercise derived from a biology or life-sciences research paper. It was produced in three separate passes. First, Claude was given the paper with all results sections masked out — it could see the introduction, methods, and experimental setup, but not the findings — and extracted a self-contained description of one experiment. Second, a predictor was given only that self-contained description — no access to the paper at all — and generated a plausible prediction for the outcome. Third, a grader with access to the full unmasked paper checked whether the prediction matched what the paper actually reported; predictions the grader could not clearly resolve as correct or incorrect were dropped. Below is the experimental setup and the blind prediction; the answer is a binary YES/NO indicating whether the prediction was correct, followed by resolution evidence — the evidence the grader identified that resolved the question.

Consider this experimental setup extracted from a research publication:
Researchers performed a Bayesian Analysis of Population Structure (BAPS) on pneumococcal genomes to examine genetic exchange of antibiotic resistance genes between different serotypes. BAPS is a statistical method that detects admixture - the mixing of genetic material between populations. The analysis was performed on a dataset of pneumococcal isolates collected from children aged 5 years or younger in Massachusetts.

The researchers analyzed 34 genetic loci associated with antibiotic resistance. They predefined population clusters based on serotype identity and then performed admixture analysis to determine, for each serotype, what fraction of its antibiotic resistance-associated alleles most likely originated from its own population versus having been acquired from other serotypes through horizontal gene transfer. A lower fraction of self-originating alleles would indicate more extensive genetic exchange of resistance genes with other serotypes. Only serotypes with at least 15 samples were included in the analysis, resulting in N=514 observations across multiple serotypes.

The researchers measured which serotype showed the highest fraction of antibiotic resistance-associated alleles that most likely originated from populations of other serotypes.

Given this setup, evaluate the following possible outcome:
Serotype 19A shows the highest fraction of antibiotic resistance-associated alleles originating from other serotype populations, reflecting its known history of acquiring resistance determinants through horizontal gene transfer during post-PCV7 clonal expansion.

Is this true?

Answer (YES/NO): YES